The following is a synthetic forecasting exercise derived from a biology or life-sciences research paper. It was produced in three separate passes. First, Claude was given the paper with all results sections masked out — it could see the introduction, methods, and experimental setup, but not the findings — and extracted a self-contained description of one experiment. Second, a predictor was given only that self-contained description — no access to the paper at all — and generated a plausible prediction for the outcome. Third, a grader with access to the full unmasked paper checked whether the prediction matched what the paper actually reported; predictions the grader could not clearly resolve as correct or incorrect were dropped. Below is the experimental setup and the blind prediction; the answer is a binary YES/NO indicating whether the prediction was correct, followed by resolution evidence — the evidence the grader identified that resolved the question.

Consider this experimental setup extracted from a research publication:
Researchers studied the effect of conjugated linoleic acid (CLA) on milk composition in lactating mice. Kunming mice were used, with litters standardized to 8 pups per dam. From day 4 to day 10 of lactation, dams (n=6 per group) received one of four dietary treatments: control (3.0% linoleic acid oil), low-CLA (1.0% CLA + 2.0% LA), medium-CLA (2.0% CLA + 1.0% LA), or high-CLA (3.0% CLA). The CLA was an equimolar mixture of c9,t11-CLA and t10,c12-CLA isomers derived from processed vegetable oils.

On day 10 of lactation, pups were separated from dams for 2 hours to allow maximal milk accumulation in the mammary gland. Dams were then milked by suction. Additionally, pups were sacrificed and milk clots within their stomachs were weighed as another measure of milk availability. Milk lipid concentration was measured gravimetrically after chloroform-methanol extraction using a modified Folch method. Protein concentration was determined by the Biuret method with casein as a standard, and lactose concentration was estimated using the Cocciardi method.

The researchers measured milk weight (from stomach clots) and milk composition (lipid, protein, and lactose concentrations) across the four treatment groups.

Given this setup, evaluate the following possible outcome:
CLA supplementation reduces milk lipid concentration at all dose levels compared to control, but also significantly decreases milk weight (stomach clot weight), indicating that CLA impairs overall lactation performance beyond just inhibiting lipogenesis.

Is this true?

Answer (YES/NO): NO